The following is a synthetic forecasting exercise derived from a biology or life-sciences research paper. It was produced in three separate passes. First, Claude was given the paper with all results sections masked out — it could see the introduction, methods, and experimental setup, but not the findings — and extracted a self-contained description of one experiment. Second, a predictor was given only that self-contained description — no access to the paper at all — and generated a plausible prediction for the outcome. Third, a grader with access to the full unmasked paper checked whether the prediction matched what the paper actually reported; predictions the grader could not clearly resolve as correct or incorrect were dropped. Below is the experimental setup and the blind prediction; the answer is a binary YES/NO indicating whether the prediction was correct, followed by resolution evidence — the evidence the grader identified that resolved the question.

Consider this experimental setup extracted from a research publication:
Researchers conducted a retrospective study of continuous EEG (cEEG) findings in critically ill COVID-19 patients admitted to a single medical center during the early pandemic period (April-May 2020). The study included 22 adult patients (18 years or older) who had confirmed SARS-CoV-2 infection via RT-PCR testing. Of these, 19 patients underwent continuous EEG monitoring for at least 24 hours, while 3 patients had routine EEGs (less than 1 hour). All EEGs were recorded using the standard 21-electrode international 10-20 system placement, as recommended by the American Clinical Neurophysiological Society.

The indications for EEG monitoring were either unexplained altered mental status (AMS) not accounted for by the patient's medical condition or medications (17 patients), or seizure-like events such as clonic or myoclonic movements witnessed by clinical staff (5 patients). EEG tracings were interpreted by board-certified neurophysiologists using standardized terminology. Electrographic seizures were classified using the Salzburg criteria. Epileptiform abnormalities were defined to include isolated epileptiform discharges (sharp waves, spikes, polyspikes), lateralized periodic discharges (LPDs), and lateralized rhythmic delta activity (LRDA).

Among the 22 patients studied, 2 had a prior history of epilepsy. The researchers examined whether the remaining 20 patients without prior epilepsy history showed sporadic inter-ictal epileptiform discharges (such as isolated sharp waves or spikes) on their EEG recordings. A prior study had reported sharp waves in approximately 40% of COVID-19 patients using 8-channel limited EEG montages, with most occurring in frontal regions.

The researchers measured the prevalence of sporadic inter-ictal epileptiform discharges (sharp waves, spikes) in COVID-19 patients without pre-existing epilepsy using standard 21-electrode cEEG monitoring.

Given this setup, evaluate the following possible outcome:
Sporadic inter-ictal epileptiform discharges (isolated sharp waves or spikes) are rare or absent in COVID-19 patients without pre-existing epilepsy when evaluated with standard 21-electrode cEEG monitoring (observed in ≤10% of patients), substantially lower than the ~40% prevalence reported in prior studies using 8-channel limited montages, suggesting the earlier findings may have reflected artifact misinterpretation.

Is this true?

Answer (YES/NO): YES